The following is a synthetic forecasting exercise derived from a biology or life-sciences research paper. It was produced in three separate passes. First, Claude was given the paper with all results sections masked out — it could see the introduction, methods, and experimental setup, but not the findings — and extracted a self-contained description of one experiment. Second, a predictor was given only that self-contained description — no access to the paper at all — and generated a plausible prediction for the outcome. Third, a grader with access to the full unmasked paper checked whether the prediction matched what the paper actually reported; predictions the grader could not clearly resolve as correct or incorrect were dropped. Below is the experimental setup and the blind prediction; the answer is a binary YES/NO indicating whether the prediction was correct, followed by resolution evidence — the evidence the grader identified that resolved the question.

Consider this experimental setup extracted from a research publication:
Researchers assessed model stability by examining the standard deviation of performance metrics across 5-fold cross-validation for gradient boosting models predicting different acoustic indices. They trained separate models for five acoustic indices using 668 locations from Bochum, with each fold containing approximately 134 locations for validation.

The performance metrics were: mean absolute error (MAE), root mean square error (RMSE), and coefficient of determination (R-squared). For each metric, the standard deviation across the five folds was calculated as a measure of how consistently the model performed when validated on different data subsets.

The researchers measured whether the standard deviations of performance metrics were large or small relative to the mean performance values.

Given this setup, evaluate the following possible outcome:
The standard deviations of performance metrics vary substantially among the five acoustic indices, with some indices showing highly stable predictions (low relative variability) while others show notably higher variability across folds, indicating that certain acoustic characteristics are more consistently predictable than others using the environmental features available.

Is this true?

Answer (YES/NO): NO